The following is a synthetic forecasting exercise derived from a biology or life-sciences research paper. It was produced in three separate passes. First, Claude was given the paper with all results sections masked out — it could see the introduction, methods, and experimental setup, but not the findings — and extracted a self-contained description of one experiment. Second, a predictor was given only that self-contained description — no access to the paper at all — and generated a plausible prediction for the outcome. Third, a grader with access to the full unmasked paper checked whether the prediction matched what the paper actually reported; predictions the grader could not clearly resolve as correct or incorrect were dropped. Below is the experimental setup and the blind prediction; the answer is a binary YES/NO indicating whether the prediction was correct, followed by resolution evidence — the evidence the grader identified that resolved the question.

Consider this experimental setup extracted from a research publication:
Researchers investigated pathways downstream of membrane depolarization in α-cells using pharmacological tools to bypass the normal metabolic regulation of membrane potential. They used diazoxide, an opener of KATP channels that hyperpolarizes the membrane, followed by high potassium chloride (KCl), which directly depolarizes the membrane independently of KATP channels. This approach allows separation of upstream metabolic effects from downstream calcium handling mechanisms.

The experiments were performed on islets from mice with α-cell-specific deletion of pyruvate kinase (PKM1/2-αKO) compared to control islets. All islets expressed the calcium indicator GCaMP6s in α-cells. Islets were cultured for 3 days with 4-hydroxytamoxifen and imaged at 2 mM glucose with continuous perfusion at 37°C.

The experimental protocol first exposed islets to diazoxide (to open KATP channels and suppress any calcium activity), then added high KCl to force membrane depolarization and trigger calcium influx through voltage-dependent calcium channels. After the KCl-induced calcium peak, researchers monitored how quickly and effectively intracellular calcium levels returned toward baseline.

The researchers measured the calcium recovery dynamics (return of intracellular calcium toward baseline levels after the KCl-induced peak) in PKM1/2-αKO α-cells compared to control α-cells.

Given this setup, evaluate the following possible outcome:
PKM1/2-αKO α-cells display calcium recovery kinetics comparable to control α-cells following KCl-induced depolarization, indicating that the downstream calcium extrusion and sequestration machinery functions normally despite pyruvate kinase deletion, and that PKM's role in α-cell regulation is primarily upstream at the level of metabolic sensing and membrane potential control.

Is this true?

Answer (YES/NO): NO